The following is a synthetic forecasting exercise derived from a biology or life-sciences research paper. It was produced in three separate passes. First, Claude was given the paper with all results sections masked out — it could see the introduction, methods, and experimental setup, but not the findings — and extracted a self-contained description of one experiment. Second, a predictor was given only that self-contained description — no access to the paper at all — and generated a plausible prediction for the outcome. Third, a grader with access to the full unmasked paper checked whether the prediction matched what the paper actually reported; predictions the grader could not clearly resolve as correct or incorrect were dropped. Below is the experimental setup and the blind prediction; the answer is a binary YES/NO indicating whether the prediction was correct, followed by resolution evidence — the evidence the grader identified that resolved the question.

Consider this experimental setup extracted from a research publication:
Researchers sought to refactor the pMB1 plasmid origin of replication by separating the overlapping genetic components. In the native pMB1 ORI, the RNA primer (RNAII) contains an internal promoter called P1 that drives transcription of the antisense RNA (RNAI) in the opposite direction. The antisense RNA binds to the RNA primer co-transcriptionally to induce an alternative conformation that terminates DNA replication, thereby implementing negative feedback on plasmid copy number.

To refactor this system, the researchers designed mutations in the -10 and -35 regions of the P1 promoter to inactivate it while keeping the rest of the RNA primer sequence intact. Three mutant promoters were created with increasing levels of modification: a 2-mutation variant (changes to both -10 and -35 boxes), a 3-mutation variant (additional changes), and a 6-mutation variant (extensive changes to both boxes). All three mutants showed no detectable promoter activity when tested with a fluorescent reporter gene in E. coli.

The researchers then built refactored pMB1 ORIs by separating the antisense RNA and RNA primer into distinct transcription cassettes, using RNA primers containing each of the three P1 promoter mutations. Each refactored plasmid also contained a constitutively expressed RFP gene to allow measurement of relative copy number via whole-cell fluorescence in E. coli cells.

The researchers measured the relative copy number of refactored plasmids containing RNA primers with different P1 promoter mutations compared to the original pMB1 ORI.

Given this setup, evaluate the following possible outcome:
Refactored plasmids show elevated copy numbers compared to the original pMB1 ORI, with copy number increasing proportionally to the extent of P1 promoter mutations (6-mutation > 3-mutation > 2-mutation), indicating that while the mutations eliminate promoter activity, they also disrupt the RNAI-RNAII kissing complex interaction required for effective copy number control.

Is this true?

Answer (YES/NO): NO